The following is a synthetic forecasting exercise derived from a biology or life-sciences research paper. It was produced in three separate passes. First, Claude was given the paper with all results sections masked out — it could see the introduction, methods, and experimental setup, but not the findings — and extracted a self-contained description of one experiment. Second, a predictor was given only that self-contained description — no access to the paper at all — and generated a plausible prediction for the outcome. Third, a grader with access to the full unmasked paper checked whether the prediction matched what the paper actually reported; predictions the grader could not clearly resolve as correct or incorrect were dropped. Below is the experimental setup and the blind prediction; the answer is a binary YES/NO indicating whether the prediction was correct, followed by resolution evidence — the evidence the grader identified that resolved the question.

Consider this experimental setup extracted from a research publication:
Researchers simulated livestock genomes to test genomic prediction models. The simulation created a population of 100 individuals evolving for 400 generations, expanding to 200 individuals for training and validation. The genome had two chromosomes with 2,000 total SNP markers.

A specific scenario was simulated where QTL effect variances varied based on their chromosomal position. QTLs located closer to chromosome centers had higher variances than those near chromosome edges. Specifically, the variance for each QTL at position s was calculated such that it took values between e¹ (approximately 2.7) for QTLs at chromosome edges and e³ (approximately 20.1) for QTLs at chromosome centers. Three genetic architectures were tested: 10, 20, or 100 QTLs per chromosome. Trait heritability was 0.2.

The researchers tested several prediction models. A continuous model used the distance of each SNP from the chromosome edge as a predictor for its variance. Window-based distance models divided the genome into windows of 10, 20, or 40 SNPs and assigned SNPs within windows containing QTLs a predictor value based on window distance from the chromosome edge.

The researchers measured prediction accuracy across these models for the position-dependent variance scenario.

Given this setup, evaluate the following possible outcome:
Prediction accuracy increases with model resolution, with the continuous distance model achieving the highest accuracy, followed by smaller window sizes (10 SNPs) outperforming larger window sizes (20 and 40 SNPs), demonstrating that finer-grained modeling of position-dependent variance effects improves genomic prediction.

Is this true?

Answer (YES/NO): NO